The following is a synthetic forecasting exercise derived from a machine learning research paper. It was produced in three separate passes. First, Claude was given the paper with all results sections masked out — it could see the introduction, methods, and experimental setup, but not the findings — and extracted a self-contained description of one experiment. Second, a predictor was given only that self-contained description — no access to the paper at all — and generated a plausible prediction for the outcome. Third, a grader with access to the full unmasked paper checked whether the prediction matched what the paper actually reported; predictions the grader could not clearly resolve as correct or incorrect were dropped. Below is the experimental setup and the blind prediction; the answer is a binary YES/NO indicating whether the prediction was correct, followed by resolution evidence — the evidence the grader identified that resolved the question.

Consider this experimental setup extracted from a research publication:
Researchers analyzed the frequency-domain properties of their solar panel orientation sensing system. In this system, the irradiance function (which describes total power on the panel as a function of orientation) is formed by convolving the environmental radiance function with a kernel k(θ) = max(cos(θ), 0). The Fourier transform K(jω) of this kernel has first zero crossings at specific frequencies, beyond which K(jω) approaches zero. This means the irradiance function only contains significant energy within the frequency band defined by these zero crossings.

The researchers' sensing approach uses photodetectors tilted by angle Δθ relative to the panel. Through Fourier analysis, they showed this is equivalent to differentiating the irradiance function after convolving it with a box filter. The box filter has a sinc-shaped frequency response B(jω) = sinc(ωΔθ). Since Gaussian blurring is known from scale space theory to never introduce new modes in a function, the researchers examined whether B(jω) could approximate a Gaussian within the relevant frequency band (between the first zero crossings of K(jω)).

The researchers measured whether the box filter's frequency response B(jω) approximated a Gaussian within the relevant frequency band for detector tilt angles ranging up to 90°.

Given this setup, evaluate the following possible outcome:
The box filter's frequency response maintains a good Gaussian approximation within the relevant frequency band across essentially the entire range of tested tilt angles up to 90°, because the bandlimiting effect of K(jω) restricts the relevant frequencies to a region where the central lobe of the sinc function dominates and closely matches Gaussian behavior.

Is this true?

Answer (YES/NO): YES